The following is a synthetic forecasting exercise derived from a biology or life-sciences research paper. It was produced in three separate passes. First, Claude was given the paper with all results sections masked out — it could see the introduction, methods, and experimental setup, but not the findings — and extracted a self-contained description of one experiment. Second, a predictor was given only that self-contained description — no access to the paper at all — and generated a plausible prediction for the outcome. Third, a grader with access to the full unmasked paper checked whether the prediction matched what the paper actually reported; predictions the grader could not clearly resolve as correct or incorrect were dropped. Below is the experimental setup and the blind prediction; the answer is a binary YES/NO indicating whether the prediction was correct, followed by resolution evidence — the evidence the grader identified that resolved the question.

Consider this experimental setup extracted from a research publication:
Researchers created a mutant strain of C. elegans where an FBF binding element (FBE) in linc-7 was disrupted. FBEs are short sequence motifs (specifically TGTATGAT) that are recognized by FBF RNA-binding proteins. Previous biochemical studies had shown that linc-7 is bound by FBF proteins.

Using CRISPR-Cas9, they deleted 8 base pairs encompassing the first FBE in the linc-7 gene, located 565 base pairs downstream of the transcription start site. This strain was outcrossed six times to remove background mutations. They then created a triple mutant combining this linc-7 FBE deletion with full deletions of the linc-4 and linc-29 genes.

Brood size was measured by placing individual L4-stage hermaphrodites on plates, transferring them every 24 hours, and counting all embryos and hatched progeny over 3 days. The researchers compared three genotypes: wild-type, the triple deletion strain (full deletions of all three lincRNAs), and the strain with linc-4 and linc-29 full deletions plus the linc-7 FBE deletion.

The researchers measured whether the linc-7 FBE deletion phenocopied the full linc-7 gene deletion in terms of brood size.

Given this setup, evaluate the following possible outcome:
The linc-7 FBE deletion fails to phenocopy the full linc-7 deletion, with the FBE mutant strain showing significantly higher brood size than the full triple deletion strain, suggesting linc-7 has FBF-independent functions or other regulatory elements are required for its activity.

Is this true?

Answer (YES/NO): NO